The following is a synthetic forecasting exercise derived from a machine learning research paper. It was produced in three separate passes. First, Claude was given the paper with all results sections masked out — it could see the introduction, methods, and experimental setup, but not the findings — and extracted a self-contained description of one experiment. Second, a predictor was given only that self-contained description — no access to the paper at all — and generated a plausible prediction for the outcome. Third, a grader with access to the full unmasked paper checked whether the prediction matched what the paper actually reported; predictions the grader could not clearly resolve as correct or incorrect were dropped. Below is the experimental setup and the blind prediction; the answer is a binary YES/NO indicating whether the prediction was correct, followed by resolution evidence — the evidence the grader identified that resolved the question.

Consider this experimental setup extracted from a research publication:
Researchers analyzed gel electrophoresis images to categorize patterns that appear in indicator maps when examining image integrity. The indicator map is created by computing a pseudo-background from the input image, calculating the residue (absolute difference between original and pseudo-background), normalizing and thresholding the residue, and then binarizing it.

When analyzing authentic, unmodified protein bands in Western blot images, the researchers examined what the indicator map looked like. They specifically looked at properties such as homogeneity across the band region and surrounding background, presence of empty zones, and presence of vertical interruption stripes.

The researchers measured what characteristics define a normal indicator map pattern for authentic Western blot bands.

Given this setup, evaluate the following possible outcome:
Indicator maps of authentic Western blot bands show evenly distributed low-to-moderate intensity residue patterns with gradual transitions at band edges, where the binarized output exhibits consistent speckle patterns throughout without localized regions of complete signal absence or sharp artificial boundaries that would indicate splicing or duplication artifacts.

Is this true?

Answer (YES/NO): NO